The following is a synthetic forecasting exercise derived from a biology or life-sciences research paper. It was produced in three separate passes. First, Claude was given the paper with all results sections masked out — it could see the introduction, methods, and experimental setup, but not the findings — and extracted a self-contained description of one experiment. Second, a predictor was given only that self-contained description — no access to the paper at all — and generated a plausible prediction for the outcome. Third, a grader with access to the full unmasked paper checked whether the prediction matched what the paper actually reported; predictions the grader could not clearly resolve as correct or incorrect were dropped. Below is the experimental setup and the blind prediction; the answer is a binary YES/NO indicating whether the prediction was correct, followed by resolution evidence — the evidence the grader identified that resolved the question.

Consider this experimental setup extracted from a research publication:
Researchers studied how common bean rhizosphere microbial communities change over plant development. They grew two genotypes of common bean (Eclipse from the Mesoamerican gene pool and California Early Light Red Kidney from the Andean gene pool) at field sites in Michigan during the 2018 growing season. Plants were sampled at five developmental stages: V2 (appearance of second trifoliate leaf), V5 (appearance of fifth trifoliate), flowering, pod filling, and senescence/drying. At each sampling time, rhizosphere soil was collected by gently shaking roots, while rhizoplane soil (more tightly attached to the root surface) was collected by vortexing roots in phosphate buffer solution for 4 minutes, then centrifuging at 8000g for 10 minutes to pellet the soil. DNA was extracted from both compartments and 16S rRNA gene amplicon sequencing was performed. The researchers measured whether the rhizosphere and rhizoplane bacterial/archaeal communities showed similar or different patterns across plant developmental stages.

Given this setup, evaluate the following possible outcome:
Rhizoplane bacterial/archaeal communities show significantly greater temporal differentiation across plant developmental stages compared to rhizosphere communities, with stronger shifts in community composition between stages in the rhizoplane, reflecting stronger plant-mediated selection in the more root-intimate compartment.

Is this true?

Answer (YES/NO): NO